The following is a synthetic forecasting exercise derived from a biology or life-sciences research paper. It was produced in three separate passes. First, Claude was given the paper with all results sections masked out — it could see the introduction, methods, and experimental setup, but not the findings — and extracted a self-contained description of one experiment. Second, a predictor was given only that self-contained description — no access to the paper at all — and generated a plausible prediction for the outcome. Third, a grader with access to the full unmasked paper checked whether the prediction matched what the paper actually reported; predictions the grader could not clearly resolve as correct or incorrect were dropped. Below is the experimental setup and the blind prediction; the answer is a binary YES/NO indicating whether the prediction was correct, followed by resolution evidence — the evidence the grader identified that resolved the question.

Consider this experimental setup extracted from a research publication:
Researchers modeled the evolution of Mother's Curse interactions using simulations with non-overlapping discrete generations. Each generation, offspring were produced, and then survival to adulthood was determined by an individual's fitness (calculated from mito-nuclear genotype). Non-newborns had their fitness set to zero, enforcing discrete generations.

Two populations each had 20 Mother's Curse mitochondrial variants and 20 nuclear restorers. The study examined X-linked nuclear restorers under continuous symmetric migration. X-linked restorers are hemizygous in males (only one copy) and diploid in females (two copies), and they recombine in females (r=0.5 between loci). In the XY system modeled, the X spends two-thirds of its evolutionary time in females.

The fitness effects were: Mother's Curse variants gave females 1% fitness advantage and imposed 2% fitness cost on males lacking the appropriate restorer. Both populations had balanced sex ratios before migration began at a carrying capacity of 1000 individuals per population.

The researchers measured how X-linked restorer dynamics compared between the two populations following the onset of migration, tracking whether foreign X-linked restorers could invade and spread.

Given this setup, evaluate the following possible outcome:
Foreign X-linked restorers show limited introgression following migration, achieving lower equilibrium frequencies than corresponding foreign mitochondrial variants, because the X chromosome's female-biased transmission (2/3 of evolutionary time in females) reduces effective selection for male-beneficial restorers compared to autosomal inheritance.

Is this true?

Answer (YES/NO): NO